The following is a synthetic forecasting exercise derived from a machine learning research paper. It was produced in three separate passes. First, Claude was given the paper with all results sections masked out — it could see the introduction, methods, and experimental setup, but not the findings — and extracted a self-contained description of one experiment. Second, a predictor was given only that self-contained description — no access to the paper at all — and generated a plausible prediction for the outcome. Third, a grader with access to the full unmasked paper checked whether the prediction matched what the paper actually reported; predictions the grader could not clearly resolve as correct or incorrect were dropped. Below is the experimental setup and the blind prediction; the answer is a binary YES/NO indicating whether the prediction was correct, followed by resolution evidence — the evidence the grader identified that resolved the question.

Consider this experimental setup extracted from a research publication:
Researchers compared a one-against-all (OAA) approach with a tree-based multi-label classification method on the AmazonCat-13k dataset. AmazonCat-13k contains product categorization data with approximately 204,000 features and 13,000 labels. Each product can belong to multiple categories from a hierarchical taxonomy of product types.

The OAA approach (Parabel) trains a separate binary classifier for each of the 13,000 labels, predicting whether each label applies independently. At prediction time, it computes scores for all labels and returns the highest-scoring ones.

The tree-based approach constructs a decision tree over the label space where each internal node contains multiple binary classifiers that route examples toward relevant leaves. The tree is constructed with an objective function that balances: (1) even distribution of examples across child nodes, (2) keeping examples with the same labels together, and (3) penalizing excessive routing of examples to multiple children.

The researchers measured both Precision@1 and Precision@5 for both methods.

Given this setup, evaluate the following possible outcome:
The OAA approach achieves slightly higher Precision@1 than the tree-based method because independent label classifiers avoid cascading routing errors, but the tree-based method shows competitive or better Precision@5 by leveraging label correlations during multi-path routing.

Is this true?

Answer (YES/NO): NO